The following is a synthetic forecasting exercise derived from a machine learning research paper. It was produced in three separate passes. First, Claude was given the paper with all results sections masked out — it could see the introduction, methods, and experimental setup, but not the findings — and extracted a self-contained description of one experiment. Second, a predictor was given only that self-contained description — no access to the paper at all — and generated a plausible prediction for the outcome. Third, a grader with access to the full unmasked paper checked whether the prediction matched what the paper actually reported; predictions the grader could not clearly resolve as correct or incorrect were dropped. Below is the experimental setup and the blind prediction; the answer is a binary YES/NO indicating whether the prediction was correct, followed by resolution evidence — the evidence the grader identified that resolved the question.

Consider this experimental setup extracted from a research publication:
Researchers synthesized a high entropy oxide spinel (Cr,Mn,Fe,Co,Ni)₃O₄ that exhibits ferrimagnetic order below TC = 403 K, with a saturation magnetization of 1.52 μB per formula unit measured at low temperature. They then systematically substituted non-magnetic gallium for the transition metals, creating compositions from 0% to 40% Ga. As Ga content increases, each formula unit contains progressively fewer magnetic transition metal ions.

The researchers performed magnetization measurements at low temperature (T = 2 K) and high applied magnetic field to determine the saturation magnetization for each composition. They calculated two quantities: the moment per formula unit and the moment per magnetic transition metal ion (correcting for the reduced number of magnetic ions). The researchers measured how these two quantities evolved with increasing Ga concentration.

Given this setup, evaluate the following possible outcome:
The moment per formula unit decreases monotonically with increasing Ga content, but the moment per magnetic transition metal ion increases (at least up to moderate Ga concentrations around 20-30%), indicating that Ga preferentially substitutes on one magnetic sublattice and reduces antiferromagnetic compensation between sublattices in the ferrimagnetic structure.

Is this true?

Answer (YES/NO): NO